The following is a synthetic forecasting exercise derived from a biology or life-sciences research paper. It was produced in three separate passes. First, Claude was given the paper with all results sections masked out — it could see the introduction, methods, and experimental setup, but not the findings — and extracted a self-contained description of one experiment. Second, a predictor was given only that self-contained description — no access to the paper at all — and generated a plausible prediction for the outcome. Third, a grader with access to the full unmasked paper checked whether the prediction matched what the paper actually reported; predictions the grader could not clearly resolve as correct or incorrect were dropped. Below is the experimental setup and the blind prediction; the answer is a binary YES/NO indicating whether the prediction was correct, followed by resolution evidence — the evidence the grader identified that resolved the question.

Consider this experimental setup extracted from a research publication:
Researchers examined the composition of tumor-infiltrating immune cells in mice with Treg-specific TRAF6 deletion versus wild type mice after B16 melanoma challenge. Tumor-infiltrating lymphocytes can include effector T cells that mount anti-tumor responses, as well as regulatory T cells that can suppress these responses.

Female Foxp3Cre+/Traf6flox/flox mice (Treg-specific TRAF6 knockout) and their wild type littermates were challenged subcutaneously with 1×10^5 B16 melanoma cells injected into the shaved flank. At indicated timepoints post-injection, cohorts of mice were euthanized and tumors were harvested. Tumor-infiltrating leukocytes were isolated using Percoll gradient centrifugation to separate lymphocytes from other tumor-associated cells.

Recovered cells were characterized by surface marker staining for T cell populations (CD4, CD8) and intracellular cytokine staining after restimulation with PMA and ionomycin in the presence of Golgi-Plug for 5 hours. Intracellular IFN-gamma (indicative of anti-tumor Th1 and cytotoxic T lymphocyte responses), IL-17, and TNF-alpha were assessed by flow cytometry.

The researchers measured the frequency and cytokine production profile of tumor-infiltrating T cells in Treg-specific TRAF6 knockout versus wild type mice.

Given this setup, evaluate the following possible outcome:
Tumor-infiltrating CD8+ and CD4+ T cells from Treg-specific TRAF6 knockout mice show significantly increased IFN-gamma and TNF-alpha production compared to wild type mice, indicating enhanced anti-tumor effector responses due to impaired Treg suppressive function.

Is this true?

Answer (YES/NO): NO